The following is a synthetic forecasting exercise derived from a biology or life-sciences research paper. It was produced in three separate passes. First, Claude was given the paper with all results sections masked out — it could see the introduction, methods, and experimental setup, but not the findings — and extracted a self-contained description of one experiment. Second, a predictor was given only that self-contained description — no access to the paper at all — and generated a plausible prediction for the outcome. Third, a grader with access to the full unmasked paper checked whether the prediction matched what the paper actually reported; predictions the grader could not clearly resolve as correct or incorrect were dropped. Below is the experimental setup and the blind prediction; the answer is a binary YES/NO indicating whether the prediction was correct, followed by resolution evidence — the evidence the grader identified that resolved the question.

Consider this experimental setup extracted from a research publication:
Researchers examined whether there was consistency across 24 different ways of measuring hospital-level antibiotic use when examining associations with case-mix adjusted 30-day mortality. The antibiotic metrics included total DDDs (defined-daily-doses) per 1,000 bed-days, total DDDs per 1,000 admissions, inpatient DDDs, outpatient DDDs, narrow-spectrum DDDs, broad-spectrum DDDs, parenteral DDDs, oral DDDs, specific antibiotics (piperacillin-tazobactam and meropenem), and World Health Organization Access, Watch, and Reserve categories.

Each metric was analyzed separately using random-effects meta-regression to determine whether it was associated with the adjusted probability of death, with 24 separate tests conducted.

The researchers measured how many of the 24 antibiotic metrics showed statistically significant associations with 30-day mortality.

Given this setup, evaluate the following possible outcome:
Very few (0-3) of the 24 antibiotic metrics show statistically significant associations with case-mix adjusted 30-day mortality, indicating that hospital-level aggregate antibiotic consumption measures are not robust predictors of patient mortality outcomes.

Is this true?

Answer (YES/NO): YES